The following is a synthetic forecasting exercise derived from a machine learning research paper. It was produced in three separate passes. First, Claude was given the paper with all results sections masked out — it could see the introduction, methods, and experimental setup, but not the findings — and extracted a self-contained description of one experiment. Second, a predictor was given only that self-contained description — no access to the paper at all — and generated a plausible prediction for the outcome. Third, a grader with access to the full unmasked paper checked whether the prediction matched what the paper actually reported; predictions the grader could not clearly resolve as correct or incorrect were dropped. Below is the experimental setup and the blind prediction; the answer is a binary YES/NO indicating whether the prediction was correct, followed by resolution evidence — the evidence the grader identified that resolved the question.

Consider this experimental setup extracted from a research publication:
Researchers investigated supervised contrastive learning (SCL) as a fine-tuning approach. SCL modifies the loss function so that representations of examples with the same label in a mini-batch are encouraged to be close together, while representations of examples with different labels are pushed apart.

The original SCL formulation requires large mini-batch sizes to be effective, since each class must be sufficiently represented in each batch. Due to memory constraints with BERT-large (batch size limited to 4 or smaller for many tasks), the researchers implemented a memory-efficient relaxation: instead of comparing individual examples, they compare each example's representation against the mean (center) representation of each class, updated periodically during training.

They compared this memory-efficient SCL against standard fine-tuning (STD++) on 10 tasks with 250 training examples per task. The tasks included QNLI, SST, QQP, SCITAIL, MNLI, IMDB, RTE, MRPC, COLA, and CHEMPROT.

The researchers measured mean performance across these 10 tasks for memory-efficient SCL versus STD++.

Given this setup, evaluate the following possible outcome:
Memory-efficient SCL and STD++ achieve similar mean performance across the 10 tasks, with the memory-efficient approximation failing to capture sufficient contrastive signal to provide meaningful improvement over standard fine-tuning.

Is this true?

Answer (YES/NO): NO